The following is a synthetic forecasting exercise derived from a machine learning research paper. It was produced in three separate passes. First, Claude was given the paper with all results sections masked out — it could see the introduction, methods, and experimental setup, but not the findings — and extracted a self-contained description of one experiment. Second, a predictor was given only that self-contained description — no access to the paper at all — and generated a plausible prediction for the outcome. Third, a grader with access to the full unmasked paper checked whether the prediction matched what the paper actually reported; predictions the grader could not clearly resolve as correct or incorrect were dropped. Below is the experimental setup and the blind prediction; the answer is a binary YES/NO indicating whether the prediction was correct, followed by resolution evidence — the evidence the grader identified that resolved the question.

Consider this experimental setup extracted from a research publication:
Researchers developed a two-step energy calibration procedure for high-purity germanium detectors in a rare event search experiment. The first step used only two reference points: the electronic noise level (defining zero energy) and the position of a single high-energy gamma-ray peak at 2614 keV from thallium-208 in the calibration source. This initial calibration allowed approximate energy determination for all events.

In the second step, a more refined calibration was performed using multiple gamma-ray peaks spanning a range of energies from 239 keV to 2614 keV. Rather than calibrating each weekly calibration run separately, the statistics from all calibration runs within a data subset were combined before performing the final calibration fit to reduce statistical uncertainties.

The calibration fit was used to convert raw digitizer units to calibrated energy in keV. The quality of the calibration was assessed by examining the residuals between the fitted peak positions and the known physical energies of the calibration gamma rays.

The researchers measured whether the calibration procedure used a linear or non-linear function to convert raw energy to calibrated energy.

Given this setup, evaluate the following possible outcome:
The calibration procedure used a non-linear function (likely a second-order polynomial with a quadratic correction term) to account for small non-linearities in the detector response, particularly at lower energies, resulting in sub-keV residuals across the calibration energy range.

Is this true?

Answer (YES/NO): NO